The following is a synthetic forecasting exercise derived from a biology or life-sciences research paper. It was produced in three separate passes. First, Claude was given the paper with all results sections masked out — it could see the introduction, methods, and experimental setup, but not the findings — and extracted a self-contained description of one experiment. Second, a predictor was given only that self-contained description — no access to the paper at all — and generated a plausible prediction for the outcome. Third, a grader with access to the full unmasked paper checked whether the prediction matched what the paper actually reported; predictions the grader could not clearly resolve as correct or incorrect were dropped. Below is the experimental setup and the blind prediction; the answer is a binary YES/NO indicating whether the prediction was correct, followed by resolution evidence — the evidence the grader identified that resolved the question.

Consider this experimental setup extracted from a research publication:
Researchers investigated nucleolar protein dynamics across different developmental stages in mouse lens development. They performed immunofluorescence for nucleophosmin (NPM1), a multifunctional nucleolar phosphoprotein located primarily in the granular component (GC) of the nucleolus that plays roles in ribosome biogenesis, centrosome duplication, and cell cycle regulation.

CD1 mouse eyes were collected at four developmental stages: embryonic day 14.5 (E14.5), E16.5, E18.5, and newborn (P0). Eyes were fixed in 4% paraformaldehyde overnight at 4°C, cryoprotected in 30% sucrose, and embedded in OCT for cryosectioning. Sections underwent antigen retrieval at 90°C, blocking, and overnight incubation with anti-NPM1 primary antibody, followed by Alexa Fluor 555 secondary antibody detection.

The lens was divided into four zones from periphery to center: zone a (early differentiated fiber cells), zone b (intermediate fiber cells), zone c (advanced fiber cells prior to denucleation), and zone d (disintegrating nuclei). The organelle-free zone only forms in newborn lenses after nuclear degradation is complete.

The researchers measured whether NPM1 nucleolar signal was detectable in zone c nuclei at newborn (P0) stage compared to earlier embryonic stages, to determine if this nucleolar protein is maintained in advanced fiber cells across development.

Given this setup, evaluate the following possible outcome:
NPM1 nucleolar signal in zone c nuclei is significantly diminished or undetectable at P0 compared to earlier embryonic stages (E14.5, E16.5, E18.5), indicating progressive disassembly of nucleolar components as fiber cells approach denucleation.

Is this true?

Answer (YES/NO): NO